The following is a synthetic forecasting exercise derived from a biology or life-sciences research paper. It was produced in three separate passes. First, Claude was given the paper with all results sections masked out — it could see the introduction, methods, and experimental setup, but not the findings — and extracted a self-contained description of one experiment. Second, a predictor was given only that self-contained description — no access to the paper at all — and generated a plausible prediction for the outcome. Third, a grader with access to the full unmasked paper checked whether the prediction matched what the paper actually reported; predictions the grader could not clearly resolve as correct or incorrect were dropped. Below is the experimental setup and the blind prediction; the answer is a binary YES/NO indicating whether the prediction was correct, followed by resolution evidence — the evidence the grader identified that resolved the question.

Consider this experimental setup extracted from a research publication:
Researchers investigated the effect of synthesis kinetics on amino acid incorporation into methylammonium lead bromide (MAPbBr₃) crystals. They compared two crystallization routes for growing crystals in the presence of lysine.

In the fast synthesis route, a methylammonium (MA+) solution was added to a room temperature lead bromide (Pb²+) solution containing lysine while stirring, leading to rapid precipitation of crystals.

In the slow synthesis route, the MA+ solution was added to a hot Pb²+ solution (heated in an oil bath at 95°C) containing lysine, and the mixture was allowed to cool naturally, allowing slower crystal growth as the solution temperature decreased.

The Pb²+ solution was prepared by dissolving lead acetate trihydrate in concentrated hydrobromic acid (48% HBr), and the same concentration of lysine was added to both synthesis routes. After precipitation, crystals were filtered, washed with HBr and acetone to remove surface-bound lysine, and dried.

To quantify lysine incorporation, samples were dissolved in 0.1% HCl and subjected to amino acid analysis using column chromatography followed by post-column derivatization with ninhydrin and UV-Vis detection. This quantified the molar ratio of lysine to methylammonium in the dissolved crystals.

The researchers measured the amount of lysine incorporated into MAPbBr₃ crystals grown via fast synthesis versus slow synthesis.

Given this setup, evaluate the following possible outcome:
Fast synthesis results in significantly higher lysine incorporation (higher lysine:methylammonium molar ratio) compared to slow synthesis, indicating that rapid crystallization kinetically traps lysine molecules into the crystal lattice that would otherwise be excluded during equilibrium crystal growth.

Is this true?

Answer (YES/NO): YES